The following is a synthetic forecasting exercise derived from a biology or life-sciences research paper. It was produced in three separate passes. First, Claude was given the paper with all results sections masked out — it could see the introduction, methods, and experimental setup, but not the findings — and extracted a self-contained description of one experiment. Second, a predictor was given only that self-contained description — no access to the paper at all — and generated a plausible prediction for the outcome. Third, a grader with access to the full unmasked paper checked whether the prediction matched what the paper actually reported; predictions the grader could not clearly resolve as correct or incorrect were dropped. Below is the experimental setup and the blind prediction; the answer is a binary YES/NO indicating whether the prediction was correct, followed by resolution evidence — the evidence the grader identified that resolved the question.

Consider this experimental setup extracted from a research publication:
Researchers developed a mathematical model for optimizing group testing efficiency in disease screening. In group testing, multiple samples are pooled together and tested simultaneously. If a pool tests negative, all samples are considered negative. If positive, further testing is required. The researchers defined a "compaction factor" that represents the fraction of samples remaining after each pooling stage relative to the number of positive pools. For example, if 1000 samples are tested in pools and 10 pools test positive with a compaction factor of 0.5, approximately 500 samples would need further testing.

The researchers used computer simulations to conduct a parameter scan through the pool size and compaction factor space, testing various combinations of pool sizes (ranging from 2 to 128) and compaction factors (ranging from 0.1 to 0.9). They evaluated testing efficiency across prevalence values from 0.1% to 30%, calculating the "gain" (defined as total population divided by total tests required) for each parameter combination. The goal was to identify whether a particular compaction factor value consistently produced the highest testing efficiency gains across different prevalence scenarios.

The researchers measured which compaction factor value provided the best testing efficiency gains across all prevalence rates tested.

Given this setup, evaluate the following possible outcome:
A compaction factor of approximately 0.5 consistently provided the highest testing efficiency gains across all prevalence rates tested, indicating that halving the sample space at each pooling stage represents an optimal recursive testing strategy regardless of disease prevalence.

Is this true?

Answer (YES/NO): YES